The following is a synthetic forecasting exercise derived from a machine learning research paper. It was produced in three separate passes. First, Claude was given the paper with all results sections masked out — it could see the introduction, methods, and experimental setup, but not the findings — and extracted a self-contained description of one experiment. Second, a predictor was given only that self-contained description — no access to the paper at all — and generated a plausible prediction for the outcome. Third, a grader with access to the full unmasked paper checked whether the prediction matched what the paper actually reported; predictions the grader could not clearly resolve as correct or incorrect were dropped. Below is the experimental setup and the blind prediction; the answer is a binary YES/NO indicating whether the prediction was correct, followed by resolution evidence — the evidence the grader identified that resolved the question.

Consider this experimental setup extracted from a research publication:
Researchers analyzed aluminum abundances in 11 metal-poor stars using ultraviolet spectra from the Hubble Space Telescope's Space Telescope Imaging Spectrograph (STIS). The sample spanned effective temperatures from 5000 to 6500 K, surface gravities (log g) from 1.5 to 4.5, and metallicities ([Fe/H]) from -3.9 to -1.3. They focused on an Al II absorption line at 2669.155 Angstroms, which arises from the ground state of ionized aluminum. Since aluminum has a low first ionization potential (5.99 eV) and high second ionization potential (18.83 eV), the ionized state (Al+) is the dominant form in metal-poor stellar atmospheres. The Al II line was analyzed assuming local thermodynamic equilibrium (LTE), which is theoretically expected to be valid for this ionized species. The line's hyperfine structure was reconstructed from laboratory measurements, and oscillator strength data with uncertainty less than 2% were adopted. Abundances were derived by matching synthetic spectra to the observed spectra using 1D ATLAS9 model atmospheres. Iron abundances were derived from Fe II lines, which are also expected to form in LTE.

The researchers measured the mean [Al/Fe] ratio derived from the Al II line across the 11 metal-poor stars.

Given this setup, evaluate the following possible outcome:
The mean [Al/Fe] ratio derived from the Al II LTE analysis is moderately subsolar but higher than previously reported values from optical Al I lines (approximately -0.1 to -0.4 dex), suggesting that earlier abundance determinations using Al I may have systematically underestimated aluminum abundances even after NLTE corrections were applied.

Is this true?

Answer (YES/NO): NO